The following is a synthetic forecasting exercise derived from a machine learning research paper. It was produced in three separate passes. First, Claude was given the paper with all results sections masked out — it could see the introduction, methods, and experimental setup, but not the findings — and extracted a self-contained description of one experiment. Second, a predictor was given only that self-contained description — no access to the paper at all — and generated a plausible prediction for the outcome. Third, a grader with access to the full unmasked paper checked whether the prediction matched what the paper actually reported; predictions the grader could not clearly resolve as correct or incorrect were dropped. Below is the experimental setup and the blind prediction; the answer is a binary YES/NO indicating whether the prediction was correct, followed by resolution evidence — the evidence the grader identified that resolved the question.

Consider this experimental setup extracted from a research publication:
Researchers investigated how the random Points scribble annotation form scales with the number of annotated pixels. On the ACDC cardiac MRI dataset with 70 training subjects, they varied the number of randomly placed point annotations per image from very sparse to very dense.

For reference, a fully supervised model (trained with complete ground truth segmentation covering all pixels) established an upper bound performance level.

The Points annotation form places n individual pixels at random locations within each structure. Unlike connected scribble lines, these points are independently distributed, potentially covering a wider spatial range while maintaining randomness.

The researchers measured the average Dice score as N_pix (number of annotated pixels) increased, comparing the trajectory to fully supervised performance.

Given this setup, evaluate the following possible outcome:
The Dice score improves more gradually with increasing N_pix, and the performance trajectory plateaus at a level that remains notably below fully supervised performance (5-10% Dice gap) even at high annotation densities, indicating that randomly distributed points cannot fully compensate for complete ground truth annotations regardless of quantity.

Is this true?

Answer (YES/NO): NO